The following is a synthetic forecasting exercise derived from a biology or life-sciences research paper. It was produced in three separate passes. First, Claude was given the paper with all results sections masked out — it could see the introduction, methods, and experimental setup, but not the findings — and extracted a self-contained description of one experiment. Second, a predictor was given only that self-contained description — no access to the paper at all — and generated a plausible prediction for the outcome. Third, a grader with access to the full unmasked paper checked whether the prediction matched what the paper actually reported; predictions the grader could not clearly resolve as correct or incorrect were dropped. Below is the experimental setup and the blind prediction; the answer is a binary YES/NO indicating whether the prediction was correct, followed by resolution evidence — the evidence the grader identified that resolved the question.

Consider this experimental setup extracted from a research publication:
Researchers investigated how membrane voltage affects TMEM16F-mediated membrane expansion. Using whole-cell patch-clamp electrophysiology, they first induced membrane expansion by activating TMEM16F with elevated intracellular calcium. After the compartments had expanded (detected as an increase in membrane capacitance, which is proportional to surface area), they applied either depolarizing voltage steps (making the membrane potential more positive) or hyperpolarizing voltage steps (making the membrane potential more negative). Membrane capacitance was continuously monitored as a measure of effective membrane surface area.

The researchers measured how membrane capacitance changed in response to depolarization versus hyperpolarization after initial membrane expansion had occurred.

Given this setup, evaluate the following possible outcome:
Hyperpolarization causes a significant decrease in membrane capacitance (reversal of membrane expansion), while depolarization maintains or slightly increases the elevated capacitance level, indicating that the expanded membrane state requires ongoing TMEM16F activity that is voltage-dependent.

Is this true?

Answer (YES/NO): NO